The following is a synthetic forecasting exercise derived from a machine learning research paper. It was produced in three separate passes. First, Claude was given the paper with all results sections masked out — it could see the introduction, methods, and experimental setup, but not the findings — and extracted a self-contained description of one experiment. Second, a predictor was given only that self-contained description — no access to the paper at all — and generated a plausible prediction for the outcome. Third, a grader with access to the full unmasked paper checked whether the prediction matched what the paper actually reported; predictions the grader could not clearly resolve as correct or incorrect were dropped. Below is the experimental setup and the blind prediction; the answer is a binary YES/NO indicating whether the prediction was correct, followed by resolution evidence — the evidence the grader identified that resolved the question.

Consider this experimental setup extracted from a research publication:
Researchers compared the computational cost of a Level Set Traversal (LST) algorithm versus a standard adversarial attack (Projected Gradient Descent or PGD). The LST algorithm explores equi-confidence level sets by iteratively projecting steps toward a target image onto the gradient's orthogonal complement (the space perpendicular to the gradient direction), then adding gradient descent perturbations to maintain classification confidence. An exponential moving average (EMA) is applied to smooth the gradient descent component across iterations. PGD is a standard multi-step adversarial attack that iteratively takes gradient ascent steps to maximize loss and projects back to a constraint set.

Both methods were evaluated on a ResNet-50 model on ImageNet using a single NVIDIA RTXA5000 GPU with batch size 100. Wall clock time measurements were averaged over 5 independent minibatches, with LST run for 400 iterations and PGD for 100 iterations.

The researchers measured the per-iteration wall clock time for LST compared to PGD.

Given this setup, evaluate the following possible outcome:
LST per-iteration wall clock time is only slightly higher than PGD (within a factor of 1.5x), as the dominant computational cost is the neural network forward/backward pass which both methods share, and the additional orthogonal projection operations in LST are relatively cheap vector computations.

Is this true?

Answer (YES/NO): YES